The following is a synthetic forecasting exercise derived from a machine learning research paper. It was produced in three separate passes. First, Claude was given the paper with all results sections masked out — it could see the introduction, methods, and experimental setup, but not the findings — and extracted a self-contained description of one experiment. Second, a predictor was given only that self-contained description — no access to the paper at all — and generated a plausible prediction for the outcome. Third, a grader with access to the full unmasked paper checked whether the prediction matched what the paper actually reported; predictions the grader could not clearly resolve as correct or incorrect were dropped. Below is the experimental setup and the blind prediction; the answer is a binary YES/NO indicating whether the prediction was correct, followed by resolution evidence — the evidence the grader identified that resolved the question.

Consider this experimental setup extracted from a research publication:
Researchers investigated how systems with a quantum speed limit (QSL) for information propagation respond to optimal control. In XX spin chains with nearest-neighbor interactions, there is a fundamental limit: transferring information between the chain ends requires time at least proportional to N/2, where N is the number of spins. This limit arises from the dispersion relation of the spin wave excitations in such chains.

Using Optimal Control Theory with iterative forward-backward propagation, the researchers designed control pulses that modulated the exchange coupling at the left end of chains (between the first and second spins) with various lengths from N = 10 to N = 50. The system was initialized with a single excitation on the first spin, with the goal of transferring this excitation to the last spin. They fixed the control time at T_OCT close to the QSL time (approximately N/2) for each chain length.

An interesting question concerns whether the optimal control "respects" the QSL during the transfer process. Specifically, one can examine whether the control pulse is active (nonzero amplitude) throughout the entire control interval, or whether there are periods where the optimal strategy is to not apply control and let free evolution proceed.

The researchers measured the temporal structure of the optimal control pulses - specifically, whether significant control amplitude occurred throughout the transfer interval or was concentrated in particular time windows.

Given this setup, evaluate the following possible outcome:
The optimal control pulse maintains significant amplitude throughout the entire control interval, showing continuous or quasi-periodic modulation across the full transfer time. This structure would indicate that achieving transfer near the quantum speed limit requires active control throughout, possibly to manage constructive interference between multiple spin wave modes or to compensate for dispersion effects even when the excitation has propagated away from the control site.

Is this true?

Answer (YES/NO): NO